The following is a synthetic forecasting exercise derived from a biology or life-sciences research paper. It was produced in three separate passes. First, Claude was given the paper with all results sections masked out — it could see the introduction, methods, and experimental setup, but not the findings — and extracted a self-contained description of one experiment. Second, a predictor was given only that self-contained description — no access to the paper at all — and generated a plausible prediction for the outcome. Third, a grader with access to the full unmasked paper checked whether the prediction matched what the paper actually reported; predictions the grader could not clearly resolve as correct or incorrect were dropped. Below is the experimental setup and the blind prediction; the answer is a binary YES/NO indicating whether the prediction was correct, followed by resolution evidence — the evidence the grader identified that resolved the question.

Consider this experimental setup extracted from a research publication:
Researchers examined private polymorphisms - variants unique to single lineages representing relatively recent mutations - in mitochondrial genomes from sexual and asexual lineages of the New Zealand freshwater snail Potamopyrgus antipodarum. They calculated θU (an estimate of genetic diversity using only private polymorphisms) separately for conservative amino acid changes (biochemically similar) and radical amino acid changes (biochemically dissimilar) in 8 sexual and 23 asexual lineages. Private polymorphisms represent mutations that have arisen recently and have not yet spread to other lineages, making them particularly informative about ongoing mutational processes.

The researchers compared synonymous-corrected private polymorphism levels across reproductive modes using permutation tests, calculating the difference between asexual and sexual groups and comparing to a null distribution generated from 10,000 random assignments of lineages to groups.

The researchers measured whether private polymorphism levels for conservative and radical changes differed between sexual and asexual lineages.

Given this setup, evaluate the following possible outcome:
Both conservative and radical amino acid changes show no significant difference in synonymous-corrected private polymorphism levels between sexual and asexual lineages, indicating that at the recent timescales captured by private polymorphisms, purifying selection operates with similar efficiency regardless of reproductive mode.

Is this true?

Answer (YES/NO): NO